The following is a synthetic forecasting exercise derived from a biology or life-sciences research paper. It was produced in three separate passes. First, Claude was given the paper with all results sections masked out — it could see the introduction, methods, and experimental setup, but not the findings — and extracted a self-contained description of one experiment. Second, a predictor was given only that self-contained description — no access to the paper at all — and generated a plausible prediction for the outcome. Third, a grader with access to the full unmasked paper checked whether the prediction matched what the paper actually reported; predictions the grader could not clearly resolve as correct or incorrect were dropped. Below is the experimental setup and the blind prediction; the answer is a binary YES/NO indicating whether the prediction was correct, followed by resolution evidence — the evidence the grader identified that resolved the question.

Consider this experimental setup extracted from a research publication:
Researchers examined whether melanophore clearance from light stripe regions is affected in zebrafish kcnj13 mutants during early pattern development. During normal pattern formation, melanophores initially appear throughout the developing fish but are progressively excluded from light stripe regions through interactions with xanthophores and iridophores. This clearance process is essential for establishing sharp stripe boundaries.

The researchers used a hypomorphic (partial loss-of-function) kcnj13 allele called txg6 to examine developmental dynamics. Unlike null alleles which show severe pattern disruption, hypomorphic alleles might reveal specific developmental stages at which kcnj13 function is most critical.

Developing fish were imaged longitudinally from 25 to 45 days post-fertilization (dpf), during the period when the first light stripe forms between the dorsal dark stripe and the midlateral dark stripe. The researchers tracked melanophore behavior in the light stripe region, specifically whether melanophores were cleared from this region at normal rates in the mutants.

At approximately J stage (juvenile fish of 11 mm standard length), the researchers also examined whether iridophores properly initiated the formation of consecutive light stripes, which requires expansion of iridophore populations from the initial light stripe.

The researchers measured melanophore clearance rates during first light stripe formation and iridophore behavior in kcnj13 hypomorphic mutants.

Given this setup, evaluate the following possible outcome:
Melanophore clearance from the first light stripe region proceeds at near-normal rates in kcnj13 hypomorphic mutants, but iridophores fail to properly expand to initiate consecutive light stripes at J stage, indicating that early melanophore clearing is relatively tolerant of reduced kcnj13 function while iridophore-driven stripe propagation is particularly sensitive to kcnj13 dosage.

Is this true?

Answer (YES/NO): YES